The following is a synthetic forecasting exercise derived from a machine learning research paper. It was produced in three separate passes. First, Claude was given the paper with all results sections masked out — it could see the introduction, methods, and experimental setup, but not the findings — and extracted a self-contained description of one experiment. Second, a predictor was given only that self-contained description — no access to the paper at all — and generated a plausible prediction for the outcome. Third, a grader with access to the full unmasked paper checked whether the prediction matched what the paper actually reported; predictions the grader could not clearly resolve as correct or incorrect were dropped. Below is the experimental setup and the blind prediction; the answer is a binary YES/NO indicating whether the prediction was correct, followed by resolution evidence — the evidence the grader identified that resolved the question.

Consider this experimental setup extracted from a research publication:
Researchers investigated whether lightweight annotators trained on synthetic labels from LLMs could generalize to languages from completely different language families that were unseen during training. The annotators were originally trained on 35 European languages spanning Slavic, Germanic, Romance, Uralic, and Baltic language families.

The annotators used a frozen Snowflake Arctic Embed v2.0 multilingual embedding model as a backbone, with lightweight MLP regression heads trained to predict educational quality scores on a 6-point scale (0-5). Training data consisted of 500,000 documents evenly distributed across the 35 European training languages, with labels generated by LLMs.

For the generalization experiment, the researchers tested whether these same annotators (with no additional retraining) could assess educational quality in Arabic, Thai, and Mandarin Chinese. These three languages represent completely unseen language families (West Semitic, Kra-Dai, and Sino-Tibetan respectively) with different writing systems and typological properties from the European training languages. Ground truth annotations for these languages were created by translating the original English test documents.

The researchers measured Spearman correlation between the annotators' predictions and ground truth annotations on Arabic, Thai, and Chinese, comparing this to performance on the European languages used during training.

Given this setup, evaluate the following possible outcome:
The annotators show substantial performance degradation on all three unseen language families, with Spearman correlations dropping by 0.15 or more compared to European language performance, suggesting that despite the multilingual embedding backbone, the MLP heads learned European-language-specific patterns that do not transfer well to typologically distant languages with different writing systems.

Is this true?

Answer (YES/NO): NO